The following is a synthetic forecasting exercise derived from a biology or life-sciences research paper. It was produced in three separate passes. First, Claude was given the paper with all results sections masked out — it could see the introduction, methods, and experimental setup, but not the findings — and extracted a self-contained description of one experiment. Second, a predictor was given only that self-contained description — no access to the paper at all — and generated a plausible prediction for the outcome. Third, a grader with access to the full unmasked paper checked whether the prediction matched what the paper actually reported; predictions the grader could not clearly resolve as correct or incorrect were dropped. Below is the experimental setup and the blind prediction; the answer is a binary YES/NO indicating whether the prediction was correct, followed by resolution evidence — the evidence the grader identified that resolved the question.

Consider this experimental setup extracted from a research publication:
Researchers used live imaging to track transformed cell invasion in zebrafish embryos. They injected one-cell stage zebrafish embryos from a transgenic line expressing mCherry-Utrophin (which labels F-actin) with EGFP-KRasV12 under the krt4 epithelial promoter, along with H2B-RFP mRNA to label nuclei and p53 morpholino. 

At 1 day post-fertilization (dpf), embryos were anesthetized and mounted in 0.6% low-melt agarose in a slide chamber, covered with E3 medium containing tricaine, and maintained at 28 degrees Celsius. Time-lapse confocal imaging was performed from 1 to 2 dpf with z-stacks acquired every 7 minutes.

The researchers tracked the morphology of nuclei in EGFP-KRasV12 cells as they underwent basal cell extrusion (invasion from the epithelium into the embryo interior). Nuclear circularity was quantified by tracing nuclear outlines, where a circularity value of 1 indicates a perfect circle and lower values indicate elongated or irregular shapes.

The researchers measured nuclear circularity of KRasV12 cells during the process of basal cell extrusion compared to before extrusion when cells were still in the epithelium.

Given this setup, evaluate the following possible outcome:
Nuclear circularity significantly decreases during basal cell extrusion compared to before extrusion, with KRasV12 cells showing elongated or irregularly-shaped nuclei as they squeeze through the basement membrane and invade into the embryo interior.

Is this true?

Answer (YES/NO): YES